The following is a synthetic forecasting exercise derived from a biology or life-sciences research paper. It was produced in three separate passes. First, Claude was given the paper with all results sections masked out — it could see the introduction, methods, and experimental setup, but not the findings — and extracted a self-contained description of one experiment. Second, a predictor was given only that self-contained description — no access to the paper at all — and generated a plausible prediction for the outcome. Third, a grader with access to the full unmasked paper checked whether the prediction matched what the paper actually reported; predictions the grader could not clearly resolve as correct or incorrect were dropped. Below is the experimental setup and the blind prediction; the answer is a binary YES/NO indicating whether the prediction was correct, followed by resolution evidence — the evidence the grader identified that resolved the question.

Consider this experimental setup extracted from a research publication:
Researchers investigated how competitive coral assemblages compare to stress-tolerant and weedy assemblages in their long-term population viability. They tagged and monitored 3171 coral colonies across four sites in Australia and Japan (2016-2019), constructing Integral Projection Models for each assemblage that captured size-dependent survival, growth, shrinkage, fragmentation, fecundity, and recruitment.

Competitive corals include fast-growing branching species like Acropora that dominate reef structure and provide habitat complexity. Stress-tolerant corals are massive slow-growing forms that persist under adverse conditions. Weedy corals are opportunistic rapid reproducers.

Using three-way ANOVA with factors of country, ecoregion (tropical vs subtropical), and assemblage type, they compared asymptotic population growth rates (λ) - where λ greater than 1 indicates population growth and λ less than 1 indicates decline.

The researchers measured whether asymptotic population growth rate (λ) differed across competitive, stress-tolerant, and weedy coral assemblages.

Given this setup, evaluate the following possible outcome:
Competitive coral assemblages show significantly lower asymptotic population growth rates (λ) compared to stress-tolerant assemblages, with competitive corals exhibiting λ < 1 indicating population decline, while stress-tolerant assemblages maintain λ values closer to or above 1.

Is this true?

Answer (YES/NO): NO